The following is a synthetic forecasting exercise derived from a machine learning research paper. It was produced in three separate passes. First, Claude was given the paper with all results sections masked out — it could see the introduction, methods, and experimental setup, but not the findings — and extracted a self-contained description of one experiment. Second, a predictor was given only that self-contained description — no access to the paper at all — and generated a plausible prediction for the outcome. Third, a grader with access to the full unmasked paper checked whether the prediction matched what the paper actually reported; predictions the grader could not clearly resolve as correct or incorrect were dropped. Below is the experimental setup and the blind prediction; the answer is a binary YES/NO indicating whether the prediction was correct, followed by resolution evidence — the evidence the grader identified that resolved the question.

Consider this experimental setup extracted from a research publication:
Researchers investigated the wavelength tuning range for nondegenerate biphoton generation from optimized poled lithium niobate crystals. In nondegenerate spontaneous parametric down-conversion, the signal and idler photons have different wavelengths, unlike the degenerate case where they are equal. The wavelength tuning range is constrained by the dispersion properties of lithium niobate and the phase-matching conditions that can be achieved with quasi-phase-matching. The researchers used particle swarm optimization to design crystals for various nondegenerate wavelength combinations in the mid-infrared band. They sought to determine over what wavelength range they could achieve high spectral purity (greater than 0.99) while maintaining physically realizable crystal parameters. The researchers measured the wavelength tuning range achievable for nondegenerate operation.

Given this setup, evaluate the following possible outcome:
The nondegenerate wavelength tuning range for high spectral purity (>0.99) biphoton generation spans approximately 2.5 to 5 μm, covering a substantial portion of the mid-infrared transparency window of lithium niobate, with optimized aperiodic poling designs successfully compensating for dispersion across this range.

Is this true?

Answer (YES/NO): NO